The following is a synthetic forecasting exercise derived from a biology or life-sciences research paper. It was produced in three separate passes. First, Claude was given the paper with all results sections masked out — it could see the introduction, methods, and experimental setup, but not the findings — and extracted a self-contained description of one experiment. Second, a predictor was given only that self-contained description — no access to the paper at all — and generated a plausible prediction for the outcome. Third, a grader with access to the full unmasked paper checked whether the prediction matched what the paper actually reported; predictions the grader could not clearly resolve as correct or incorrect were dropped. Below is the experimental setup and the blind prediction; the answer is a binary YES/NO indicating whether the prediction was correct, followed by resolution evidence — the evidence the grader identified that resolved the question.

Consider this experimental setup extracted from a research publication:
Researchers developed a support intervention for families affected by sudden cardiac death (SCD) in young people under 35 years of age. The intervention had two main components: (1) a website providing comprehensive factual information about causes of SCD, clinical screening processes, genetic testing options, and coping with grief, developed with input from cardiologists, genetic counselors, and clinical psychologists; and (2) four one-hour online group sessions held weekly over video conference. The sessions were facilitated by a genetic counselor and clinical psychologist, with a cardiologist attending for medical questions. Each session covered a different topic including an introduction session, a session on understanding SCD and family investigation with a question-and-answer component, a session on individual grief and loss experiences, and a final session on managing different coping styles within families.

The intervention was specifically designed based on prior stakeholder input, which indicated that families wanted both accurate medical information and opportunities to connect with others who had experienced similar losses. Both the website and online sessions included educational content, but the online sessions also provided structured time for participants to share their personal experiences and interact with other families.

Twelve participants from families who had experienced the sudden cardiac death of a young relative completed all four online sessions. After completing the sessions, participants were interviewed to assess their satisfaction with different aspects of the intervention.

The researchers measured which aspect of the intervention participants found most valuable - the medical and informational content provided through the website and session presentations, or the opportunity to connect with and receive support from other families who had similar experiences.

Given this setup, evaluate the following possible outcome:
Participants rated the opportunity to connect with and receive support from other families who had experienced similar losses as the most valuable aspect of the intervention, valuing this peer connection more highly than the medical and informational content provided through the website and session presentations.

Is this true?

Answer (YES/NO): YES